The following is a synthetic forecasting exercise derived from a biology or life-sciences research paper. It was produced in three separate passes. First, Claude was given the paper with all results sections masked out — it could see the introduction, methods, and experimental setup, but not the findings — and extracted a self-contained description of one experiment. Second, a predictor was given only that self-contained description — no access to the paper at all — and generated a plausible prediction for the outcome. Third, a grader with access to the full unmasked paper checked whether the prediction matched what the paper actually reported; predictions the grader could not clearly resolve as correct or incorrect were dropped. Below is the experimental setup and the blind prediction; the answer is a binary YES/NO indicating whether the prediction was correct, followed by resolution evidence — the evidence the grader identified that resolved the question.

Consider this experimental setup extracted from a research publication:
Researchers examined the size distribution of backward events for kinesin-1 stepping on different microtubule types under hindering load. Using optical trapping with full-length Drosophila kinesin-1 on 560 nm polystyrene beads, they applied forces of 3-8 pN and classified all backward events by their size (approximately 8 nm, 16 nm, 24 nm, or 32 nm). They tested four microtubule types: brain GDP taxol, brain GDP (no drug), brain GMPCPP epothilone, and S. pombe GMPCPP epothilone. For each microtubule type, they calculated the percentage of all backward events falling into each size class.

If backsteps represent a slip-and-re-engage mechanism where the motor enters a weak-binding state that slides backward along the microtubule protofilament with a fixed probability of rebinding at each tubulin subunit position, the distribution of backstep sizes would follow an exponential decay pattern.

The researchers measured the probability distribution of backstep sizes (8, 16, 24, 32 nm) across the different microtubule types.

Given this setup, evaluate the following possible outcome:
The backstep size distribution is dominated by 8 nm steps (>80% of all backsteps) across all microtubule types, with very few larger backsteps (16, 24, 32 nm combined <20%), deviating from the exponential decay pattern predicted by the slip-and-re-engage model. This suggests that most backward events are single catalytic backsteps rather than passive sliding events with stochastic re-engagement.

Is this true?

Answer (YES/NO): NO